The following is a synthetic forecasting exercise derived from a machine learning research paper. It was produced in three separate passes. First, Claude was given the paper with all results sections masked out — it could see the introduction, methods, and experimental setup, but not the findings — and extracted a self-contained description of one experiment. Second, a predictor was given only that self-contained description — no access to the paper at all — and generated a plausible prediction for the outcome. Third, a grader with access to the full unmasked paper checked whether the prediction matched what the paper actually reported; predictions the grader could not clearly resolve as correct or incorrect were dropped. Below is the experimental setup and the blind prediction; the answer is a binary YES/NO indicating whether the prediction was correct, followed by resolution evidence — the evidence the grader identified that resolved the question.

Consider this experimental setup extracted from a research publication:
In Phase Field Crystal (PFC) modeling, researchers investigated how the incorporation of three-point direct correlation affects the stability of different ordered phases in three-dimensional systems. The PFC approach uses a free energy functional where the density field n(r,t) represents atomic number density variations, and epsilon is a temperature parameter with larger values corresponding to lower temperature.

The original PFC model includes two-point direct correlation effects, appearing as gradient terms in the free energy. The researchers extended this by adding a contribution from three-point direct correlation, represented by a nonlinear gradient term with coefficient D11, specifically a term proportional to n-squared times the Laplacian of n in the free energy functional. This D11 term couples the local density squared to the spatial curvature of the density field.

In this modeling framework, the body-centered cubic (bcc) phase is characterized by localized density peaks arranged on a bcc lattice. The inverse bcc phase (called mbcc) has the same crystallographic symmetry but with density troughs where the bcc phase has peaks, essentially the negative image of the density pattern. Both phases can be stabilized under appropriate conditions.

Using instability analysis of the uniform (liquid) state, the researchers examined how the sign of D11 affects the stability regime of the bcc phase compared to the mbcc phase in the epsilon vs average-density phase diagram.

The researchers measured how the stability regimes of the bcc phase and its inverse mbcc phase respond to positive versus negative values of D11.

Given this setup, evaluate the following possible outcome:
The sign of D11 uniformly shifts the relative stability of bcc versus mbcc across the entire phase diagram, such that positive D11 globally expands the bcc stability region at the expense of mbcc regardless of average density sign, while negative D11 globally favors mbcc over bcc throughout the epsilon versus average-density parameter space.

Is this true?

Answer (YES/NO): NO